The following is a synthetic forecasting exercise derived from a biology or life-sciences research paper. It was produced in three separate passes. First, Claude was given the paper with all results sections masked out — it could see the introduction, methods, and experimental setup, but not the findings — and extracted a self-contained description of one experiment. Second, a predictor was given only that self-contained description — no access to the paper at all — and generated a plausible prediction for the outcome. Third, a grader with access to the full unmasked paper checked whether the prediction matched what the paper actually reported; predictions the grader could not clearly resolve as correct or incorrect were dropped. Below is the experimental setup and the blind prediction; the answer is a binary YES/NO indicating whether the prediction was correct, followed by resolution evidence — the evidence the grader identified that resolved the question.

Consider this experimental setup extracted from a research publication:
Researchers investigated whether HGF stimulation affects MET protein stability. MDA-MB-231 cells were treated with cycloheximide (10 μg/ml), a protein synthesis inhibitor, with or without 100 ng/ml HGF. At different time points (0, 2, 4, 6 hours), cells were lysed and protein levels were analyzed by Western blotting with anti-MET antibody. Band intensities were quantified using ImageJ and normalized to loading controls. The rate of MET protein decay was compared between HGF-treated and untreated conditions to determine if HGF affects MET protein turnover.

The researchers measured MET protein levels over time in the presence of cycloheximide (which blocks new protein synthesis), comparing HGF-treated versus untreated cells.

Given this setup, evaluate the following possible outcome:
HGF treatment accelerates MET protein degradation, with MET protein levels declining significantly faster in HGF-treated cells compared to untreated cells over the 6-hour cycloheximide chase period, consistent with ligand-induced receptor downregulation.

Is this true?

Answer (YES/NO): YES